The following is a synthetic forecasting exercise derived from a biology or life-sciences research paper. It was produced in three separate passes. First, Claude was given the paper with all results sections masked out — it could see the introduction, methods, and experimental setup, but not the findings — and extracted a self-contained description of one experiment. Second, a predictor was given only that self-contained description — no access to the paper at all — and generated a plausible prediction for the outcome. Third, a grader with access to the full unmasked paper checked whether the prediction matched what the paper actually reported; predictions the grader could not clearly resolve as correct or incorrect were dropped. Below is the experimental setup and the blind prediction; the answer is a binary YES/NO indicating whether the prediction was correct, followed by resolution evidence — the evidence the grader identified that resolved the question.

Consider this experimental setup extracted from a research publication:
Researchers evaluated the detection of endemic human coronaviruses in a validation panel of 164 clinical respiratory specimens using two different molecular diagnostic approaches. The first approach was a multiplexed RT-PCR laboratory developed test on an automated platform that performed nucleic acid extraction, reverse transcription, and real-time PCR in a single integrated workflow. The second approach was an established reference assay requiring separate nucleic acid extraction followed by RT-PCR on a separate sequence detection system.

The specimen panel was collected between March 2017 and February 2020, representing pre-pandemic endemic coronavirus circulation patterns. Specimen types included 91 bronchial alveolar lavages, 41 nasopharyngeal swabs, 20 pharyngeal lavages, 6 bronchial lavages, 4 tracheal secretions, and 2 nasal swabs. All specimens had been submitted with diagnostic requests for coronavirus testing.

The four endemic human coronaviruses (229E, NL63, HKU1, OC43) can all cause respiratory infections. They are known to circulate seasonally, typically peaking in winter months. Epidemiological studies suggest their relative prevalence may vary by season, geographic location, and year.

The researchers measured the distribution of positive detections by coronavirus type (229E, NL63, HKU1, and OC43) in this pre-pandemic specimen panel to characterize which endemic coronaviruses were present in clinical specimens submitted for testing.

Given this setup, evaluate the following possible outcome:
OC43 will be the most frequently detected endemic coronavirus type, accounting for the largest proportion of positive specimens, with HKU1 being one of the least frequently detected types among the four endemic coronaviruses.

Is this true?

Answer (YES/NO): YES